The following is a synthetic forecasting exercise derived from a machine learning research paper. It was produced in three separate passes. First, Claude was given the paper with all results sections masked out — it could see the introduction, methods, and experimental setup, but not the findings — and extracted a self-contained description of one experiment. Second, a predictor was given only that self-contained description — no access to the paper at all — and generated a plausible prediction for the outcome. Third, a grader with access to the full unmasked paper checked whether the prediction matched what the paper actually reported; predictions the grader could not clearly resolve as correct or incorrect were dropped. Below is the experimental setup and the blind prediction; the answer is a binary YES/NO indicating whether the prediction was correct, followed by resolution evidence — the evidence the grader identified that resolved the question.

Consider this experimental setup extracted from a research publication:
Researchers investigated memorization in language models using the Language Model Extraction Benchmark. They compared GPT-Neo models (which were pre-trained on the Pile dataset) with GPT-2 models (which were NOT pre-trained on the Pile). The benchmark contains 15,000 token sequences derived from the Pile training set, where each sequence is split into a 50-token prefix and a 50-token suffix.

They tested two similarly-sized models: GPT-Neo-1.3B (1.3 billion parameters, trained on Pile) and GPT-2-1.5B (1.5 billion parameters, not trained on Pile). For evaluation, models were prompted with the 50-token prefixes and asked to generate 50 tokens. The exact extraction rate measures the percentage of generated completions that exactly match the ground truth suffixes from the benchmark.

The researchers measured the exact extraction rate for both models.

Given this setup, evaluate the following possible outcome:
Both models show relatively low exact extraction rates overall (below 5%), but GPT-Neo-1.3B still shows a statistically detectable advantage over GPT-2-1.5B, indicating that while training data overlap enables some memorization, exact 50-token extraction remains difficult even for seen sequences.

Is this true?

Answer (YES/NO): NO